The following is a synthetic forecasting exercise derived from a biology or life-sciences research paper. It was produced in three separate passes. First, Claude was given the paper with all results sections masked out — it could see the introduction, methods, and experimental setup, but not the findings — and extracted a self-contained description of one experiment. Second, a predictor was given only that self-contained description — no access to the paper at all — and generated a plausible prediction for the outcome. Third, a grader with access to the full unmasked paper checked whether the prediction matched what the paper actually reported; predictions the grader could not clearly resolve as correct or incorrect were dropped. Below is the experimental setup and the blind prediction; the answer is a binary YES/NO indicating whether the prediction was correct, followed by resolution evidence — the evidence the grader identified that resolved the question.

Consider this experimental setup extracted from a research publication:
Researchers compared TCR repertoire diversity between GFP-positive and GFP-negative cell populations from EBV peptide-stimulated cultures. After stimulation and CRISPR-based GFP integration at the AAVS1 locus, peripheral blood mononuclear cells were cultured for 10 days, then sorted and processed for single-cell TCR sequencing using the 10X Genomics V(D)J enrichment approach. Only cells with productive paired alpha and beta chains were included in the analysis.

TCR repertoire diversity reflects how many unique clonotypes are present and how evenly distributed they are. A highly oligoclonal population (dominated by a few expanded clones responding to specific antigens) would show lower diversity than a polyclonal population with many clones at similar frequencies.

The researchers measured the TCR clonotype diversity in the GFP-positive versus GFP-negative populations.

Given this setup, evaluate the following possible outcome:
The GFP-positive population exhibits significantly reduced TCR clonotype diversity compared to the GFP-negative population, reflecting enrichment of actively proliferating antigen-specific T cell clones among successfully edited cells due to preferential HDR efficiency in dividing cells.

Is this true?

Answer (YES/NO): NO